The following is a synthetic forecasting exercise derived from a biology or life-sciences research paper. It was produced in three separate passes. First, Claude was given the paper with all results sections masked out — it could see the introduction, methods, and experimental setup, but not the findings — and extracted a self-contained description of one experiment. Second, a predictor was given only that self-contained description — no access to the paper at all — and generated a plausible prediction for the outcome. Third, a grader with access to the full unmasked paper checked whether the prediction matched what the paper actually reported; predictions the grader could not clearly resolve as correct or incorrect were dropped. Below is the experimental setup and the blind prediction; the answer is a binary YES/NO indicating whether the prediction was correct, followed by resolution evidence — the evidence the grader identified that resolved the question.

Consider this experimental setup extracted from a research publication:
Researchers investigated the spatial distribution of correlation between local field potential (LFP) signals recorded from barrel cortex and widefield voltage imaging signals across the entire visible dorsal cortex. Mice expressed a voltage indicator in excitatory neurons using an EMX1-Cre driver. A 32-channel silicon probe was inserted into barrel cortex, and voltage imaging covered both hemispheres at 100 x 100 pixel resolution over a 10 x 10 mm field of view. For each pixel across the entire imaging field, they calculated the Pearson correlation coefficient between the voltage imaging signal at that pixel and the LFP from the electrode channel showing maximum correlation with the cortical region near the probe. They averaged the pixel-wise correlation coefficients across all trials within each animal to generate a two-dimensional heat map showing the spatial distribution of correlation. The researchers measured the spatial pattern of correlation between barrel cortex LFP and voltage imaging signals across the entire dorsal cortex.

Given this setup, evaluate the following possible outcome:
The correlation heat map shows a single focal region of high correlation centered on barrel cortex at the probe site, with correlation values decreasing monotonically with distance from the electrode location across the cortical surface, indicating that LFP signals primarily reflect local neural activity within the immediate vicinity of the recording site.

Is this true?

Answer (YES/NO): NO